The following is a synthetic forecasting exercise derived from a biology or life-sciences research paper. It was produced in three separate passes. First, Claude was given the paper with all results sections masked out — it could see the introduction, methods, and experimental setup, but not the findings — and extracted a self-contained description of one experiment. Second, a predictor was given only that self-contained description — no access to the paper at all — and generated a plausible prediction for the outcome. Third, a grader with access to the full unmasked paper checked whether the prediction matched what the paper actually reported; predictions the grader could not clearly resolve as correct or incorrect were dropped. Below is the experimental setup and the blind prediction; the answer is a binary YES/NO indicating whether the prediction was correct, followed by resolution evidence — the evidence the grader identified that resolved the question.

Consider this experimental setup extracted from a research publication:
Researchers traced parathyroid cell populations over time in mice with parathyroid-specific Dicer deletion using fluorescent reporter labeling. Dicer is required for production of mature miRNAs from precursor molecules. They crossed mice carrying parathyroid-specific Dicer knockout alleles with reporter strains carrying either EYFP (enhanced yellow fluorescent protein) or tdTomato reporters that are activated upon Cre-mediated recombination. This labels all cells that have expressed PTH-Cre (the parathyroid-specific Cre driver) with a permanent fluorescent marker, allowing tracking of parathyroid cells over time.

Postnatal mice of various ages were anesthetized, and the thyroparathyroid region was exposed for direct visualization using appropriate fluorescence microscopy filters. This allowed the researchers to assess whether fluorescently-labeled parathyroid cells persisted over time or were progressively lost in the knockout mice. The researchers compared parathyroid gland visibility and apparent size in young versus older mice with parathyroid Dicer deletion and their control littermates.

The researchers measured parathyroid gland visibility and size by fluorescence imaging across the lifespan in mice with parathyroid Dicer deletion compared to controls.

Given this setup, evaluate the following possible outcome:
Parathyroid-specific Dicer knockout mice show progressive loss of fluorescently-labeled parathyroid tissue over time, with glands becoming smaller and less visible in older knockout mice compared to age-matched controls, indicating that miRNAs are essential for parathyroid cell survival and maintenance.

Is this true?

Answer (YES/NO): YES